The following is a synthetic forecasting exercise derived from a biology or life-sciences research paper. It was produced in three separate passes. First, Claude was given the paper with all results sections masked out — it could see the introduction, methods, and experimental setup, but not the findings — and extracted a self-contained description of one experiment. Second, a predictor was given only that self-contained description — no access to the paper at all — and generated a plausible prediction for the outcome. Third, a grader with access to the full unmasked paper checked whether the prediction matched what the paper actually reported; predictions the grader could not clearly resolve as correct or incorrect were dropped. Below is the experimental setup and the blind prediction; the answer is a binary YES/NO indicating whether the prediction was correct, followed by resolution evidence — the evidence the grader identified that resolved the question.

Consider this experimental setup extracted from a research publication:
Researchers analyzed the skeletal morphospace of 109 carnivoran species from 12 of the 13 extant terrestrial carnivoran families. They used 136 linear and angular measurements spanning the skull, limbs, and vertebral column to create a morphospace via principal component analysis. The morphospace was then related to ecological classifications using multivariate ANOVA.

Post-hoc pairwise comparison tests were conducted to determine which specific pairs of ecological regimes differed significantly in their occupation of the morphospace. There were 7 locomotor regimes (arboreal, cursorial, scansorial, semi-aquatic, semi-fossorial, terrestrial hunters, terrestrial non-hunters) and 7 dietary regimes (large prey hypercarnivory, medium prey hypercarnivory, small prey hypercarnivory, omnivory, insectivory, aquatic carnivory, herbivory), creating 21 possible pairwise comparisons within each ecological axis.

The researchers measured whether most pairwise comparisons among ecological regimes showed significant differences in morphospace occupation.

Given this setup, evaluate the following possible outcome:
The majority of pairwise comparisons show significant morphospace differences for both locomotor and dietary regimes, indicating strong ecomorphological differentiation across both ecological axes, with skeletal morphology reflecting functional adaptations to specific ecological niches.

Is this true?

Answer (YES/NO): YES